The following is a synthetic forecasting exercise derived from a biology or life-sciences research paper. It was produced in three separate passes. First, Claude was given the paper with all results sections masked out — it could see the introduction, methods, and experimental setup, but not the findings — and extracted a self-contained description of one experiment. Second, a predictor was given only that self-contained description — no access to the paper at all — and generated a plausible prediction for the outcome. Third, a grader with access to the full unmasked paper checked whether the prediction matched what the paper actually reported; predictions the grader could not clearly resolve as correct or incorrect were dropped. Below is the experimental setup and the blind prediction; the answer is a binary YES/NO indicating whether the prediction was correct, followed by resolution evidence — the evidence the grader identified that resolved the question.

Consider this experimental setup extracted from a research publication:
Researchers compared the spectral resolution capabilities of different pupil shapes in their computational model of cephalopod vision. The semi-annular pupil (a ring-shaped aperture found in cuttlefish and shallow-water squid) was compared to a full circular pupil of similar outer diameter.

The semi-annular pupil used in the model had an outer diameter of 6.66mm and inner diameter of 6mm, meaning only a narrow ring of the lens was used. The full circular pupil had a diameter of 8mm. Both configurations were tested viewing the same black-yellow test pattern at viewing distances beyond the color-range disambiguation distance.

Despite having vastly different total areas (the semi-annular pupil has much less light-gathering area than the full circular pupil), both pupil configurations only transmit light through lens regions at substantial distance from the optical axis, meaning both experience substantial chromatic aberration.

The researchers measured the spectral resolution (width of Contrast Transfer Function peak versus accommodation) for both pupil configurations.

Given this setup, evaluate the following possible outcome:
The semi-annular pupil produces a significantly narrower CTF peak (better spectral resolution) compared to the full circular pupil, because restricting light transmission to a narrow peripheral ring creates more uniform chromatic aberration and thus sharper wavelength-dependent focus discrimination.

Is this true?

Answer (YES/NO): NO